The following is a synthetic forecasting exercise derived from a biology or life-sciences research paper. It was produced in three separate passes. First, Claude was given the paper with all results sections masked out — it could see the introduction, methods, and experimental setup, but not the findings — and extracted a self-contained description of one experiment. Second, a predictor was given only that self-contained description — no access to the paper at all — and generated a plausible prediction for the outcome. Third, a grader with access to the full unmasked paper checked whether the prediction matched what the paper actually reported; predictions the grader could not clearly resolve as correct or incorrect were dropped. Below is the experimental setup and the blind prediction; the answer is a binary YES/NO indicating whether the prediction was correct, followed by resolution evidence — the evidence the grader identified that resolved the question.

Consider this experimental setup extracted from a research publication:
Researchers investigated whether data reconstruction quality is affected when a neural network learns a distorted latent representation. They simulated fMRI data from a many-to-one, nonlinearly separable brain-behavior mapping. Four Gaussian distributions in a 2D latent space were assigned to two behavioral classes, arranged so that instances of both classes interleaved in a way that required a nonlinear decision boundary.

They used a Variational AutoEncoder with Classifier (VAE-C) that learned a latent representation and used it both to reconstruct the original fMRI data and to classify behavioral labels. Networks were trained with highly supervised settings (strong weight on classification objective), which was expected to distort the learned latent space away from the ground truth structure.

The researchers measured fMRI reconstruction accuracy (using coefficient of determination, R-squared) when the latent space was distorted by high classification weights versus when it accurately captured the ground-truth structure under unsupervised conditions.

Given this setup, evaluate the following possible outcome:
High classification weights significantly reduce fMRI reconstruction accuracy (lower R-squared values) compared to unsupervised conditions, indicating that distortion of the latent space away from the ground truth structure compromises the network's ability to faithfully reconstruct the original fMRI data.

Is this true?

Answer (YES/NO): NO